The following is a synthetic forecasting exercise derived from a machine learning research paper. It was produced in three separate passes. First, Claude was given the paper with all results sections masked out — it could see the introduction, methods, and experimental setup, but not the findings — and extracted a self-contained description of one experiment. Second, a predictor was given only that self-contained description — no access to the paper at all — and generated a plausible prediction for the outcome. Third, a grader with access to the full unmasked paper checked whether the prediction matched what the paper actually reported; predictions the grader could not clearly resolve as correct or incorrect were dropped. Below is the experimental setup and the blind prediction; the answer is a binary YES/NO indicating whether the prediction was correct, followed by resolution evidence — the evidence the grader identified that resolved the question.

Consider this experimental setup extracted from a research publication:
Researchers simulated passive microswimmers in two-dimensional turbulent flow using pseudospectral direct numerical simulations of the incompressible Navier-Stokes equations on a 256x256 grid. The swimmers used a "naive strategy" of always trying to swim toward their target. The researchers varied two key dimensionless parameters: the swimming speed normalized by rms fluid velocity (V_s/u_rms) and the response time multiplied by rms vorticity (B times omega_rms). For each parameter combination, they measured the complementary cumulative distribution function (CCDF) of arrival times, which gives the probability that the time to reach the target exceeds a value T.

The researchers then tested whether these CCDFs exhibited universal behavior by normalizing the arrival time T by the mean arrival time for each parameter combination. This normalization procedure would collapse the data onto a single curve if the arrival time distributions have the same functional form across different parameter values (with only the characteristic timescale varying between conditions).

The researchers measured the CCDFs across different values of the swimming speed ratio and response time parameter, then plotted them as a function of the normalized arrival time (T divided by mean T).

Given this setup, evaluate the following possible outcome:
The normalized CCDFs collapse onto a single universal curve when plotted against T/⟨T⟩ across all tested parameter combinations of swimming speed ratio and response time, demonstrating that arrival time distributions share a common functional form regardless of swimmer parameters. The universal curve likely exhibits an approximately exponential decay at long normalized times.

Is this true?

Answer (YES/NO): YES